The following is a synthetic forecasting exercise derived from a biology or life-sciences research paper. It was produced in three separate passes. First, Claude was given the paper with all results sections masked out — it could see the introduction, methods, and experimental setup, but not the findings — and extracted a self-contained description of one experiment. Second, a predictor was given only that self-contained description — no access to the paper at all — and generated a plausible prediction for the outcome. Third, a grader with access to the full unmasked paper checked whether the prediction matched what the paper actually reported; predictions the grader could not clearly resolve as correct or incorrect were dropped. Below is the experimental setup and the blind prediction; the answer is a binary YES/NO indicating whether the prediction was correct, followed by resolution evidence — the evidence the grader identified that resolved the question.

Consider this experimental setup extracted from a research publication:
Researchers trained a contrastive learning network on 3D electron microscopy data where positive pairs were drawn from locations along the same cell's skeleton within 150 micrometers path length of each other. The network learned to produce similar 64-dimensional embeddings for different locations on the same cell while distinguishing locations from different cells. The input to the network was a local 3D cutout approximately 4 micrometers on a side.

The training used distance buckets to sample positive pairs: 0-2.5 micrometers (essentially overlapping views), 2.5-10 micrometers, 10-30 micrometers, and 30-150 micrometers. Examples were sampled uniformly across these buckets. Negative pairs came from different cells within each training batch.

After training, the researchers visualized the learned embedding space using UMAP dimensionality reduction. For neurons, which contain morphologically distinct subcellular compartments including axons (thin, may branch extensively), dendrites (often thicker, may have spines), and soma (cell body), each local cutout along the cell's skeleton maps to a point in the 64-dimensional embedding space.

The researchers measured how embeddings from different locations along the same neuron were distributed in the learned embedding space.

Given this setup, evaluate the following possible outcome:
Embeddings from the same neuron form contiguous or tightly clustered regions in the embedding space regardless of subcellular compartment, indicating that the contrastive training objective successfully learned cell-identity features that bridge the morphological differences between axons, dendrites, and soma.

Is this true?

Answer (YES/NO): NO